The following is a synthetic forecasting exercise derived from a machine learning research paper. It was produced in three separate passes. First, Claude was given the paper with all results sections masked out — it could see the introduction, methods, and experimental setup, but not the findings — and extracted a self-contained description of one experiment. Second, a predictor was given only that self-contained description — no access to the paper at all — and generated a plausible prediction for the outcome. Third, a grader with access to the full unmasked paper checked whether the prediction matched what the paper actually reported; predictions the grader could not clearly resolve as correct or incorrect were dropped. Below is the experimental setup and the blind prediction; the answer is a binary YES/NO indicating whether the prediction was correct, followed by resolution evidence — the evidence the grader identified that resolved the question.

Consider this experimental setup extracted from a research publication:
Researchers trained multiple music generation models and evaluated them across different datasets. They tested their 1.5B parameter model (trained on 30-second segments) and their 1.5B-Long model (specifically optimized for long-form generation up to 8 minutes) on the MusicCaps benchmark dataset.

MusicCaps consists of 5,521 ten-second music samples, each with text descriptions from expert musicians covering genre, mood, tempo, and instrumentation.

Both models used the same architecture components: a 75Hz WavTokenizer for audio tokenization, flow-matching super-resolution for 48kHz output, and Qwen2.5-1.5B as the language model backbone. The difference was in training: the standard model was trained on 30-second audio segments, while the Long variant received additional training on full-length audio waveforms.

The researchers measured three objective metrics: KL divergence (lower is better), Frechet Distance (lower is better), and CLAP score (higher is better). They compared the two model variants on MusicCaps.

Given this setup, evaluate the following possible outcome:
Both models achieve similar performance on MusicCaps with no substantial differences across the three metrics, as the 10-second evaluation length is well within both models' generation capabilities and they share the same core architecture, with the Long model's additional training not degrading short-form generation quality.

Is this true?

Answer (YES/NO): NO